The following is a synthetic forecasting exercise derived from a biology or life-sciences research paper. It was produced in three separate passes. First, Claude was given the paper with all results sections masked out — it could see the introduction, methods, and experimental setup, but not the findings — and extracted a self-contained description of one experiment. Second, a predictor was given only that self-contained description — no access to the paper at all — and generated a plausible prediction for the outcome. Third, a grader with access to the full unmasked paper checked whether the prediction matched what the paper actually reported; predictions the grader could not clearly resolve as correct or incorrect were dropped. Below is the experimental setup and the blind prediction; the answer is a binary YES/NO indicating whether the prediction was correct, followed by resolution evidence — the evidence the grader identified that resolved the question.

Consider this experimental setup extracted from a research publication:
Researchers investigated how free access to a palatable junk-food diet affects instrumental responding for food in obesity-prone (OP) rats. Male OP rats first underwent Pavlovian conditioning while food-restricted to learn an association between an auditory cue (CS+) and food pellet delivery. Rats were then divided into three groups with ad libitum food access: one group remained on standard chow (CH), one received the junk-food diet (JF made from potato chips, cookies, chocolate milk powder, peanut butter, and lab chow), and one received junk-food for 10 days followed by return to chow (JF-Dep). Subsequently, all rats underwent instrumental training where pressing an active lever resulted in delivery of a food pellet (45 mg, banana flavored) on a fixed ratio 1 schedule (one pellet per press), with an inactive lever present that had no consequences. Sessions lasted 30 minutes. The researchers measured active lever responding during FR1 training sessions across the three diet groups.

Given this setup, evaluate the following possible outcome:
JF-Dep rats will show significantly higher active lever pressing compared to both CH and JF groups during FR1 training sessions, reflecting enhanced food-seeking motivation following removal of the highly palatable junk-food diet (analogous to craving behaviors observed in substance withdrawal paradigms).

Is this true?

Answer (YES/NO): NO